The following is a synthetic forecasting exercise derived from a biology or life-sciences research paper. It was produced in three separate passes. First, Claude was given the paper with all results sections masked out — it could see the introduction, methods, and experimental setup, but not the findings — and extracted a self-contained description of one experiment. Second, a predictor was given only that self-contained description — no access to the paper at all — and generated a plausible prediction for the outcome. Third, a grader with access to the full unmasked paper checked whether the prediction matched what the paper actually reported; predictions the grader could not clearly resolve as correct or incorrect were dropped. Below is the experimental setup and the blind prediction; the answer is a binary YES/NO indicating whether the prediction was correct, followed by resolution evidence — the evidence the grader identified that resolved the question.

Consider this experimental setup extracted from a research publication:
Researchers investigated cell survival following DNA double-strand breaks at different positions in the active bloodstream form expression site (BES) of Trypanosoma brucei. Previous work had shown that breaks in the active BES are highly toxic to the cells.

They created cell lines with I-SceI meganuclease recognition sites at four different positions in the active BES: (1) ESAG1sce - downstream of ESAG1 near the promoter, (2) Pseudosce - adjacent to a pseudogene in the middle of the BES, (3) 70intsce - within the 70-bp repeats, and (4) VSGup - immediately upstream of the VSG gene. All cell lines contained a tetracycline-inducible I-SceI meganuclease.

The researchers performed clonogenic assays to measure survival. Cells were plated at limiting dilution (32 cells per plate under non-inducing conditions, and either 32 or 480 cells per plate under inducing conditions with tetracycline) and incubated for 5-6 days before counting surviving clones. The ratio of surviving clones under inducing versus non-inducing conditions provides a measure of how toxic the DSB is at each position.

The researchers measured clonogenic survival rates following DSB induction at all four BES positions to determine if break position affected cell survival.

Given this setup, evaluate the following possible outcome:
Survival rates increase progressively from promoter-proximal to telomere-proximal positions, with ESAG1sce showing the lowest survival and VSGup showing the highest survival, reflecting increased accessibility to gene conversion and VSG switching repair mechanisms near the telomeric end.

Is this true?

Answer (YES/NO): NO